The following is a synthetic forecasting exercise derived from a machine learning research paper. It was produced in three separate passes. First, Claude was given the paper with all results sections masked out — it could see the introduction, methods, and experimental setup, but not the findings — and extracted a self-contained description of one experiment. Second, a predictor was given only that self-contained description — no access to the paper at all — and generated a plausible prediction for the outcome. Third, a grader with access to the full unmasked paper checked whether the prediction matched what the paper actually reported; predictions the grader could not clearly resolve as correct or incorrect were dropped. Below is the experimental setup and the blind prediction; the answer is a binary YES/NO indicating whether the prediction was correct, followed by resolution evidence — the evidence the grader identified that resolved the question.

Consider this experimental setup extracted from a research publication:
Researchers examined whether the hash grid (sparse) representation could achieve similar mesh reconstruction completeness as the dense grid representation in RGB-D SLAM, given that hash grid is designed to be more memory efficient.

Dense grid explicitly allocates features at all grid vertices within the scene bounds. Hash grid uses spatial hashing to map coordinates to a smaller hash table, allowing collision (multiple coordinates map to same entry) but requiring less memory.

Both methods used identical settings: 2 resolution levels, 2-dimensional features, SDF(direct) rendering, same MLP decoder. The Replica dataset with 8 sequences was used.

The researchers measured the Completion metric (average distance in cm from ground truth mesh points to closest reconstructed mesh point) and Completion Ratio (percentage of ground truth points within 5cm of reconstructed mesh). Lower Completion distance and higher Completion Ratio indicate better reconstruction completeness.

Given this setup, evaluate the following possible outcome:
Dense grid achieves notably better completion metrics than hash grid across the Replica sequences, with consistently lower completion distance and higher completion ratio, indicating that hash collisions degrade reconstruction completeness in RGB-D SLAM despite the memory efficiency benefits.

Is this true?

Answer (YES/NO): NO